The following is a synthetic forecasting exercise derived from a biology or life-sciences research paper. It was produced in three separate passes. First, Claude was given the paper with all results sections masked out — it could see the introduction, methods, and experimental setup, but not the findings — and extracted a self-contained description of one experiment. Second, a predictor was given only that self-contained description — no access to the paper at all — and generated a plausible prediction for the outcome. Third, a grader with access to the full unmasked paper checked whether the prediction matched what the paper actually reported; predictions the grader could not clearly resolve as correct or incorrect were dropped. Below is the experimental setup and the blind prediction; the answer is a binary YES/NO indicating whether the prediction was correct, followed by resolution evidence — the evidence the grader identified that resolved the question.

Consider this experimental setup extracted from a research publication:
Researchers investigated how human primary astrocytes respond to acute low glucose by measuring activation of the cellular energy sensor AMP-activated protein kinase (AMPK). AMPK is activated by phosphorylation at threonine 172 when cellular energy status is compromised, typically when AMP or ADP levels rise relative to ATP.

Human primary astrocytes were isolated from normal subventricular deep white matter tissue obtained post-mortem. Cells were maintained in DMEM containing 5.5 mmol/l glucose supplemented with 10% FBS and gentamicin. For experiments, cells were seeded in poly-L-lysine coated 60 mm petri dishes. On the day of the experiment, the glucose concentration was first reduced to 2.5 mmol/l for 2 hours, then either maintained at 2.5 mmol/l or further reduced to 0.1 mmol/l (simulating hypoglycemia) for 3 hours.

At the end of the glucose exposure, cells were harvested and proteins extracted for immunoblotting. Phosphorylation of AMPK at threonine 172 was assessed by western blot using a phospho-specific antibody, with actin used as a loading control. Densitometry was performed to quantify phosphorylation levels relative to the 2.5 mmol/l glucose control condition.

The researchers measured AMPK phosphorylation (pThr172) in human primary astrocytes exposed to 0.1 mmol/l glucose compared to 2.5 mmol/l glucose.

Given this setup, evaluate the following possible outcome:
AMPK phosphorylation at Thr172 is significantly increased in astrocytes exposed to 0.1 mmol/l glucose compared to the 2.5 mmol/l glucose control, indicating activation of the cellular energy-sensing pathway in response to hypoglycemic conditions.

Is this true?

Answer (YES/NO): YES